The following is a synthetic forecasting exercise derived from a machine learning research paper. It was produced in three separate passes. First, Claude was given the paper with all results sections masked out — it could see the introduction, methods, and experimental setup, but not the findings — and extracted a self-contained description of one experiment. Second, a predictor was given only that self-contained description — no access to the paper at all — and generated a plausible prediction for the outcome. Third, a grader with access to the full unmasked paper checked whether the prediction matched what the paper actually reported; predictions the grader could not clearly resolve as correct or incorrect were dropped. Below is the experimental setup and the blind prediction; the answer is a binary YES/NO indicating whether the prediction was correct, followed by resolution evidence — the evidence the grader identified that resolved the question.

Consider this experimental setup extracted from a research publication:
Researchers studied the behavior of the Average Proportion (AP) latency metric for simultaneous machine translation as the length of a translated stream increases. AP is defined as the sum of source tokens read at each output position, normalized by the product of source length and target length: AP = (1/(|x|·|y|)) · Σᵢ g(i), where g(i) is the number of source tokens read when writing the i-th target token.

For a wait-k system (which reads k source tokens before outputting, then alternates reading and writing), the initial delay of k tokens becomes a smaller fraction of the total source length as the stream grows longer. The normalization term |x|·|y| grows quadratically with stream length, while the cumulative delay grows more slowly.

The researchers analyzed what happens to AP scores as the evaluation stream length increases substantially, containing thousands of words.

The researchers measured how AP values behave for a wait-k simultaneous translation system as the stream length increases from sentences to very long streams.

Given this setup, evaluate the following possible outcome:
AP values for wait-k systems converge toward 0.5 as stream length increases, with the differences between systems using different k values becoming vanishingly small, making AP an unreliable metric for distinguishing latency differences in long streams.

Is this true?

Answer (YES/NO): YES